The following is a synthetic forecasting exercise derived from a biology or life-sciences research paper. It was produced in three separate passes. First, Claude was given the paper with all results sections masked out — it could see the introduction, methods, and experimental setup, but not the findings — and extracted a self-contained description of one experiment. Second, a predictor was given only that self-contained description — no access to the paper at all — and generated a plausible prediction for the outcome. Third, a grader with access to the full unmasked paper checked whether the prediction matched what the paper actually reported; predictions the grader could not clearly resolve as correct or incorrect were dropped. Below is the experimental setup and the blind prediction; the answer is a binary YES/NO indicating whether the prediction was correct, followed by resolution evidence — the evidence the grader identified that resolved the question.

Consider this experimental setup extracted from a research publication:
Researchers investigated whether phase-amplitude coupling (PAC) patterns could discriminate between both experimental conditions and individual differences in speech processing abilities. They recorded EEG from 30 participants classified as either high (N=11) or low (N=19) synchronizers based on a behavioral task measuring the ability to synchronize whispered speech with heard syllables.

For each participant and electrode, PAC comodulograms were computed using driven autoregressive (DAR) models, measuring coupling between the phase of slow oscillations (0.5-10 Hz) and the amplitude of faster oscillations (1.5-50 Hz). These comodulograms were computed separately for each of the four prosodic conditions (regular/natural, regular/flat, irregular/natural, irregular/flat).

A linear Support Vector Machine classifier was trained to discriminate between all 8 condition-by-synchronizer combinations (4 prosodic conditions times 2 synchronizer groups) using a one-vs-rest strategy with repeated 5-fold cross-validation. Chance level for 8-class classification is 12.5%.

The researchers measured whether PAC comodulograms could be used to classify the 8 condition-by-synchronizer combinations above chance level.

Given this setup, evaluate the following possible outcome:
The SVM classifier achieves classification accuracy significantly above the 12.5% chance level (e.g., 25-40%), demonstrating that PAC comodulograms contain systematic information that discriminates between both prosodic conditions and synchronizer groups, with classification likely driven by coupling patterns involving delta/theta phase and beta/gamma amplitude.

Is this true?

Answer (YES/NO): NO